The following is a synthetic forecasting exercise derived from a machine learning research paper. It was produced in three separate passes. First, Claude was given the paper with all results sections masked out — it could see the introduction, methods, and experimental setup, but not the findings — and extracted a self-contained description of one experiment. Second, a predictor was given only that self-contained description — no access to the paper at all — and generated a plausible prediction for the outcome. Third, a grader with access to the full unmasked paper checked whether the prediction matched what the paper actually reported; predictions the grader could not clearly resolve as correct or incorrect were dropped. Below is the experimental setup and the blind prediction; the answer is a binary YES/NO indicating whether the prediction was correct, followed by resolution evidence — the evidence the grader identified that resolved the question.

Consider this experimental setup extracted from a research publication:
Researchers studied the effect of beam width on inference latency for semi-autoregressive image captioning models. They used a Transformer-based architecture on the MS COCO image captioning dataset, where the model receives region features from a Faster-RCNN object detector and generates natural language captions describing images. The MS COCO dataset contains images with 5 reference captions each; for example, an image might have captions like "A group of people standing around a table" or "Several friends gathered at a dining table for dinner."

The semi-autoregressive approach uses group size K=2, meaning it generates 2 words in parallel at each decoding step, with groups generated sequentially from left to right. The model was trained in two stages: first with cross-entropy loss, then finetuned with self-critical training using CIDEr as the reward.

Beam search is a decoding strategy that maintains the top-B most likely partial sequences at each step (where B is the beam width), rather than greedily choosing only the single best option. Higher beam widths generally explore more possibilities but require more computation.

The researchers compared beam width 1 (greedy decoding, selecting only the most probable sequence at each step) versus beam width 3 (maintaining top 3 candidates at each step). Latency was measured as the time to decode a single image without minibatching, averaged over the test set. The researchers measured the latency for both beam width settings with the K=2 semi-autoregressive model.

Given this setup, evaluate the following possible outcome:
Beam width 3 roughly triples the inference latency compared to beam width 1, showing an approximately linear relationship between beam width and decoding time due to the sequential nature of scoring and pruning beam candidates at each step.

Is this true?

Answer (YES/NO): NO